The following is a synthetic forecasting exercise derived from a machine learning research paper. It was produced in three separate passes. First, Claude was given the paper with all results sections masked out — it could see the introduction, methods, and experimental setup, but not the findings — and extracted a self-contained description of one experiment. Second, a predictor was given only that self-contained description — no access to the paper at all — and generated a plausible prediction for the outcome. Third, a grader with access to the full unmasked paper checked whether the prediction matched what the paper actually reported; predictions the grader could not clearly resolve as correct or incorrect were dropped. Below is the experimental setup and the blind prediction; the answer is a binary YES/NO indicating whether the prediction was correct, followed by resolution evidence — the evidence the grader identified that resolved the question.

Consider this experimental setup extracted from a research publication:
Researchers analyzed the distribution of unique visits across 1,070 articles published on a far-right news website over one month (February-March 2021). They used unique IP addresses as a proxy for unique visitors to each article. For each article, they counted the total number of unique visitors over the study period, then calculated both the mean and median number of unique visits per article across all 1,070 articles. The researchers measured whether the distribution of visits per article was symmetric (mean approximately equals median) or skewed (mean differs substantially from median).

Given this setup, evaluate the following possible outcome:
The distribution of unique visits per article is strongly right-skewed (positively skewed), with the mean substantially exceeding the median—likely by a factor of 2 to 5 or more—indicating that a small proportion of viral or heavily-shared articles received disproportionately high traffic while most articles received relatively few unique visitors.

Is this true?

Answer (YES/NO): NO